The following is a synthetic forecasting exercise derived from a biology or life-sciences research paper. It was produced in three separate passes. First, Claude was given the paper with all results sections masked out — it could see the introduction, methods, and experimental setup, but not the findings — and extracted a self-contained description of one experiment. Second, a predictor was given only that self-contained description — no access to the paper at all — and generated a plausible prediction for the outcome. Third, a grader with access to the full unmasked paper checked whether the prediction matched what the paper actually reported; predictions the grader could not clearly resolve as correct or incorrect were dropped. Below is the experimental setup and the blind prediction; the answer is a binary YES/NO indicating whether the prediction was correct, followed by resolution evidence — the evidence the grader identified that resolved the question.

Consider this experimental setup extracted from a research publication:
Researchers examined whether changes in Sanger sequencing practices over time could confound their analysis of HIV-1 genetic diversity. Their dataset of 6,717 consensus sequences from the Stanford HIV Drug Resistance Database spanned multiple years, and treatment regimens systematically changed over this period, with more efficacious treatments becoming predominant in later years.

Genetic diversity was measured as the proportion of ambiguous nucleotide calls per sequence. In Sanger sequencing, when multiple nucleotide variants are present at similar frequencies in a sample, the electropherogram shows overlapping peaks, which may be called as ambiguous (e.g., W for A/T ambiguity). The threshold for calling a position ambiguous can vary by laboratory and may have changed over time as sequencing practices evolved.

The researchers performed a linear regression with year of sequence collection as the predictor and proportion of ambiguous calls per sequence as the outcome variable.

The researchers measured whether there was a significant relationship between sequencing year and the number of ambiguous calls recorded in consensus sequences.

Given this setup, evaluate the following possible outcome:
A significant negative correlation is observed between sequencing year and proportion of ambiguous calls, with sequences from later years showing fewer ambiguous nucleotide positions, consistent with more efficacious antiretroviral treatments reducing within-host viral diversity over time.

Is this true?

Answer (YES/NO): NO